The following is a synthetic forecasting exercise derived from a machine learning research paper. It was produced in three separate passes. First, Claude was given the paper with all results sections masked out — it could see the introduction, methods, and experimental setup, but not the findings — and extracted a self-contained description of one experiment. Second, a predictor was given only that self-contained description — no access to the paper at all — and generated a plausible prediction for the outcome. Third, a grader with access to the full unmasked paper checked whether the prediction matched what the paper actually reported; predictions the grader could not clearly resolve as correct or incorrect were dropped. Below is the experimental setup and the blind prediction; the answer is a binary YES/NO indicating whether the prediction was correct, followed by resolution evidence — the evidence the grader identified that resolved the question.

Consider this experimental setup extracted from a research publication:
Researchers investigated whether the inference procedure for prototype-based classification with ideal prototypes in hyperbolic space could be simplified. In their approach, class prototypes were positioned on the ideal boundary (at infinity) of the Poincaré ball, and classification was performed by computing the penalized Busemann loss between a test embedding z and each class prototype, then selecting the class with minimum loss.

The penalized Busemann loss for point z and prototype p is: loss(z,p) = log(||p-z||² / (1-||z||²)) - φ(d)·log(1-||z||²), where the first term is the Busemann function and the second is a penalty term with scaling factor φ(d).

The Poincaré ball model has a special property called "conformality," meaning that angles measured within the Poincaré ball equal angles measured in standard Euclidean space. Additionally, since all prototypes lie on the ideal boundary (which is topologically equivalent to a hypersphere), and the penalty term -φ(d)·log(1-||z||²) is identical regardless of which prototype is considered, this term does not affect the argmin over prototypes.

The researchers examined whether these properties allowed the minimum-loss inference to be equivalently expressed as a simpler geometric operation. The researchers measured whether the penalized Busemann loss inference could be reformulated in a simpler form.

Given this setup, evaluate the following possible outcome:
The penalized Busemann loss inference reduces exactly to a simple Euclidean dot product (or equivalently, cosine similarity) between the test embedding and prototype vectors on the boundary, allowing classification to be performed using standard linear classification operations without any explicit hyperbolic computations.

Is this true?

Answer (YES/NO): YES